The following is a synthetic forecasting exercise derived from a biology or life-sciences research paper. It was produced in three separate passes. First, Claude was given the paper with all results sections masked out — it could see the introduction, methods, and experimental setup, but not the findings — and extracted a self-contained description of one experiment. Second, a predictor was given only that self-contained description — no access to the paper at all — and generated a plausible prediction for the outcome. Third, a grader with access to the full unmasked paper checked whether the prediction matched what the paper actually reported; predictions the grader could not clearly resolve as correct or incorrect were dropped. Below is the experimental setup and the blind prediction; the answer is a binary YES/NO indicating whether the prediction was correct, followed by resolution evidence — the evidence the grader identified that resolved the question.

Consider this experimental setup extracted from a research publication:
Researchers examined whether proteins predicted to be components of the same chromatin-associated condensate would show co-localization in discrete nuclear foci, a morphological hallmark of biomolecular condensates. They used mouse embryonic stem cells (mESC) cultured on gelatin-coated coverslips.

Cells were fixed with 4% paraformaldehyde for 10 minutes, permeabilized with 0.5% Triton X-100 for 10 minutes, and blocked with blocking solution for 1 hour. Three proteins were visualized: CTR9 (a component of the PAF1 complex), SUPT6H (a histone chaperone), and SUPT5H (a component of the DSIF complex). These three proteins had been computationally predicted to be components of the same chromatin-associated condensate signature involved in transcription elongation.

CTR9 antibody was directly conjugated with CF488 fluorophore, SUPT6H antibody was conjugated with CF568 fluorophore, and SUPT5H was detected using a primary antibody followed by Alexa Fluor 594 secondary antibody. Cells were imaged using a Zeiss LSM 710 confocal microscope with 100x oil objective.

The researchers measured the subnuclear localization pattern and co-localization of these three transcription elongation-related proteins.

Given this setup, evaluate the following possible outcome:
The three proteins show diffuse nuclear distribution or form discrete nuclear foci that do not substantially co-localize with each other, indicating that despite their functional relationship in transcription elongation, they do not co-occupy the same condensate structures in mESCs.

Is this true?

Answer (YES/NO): NO